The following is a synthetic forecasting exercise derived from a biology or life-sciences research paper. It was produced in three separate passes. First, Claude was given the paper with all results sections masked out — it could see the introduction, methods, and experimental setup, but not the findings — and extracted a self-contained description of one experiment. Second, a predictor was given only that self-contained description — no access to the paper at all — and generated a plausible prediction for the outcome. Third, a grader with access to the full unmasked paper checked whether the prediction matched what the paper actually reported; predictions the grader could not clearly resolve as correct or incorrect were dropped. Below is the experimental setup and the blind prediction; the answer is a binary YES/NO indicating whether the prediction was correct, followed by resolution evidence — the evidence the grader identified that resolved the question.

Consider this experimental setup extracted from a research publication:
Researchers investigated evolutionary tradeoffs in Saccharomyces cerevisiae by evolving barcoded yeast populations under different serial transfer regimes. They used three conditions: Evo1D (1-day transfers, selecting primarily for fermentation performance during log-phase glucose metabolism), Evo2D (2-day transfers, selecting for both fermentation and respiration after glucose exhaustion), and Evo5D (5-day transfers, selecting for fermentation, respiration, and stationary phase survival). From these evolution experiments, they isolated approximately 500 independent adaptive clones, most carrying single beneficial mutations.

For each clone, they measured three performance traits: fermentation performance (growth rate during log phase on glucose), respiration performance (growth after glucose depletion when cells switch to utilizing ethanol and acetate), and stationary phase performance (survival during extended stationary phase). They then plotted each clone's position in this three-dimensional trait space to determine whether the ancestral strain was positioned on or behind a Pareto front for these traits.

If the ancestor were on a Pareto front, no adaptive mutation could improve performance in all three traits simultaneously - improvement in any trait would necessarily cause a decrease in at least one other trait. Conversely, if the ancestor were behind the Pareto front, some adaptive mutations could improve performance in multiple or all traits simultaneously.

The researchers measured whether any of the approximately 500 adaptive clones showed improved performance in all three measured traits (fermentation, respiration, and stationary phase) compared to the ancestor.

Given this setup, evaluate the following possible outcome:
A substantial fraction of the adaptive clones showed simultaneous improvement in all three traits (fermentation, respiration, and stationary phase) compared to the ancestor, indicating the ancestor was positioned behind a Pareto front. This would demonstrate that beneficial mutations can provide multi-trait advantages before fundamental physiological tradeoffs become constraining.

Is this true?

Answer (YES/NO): NO